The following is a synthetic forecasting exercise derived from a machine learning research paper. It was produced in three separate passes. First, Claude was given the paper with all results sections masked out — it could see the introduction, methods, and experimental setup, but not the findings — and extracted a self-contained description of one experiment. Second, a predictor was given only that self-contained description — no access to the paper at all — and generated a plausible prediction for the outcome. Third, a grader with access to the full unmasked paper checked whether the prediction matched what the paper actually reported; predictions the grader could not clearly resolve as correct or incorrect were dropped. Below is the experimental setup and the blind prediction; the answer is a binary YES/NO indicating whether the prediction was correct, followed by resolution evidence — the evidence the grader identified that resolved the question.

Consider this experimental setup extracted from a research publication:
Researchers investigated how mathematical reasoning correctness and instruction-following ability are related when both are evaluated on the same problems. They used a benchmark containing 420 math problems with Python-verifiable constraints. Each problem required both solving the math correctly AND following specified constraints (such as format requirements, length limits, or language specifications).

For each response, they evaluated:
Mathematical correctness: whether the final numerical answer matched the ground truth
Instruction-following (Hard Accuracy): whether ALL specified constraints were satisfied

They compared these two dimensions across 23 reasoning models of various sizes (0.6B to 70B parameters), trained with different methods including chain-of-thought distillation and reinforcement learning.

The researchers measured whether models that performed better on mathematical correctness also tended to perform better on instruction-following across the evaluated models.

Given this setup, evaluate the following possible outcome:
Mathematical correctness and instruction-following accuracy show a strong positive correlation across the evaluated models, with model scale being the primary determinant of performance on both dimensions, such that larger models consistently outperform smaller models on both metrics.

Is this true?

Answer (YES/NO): NO